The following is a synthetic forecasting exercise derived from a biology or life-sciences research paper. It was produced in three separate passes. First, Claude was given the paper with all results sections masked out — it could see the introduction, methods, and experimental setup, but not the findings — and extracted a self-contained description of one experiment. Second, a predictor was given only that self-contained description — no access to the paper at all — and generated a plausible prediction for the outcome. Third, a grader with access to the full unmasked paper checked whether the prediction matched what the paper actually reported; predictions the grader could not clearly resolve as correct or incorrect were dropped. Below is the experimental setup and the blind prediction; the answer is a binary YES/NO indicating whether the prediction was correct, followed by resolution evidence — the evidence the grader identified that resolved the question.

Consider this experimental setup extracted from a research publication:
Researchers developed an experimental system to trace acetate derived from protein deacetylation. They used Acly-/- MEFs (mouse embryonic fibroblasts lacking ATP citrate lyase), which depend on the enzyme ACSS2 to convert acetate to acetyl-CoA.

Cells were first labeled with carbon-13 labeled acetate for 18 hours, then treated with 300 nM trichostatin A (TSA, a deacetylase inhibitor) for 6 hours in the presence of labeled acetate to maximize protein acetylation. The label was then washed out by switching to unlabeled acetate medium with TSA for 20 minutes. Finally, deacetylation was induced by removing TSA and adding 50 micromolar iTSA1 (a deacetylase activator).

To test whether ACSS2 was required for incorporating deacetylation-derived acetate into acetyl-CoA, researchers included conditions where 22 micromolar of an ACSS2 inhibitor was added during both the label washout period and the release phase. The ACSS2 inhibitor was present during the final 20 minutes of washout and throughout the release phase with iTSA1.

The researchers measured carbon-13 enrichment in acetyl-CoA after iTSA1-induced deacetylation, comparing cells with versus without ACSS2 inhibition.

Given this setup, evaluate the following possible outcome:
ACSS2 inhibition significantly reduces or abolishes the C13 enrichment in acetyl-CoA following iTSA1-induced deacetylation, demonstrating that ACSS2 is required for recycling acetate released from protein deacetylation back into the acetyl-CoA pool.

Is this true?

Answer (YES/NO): YES